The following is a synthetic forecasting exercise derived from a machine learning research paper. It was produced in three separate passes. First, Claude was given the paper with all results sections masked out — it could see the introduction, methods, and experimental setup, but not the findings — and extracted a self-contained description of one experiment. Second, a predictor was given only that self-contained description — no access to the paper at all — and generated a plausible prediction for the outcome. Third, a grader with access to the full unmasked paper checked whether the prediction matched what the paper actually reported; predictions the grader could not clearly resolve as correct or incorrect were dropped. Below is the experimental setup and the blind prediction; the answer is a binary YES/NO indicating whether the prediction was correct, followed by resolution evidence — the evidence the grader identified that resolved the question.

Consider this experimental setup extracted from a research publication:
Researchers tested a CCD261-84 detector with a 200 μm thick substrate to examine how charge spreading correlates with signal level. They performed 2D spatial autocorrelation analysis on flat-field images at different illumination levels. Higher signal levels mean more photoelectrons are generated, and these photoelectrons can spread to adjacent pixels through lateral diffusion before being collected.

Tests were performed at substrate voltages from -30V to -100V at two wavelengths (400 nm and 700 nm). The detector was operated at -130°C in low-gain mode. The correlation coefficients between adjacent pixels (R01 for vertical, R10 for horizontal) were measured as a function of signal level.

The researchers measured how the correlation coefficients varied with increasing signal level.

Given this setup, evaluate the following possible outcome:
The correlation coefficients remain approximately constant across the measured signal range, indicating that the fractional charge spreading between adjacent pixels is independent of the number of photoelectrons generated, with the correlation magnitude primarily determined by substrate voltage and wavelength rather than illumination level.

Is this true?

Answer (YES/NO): NO